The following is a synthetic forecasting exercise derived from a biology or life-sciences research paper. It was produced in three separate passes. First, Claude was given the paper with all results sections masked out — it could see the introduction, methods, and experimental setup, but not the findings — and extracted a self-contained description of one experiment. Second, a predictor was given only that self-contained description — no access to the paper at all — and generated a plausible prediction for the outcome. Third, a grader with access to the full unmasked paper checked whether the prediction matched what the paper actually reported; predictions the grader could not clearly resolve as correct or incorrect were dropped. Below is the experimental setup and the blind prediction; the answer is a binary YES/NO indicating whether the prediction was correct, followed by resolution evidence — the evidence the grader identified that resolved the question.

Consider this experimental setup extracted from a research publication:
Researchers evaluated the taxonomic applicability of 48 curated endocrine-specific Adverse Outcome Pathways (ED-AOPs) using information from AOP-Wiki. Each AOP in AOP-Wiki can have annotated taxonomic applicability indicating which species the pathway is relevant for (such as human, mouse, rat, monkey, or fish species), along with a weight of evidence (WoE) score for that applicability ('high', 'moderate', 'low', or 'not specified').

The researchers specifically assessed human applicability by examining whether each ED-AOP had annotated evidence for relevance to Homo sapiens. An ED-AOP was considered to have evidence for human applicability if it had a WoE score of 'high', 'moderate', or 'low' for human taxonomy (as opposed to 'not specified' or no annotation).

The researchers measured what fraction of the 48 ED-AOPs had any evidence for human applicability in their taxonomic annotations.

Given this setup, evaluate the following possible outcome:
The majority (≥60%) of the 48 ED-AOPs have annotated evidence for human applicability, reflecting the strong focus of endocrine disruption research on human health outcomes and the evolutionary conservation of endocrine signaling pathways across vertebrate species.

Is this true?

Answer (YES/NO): NO